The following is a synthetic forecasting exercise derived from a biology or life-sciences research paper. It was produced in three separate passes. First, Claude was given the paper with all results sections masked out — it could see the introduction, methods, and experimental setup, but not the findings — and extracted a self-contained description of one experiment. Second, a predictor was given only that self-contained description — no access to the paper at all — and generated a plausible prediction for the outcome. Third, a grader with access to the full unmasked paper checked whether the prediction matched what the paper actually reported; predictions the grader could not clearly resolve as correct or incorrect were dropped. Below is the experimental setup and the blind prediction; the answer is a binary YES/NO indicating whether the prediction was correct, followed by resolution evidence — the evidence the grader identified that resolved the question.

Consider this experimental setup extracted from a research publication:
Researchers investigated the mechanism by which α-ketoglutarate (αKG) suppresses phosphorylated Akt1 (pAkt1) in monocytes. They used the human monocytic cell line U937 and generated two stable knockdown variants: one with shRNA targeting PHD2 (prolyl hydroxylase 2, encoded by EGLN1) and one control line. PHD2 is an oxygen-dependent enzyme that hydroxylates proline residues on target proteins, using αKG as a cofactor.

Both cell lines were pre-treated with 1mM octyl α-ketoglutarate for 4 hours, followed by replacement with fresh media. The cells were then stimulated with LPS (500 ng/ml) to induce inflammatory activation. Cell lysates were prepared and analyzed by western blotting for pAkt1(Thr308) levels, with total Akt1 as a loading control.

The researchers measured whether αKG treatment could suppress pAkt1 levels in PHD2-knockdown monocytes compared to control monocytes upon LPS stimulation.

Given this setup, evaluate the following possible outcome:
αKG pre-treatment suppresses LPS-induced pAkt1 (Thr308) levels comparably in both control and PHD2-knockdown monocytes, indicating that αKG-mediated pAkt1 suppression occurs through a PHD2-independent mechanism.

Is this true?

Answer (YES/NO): NO